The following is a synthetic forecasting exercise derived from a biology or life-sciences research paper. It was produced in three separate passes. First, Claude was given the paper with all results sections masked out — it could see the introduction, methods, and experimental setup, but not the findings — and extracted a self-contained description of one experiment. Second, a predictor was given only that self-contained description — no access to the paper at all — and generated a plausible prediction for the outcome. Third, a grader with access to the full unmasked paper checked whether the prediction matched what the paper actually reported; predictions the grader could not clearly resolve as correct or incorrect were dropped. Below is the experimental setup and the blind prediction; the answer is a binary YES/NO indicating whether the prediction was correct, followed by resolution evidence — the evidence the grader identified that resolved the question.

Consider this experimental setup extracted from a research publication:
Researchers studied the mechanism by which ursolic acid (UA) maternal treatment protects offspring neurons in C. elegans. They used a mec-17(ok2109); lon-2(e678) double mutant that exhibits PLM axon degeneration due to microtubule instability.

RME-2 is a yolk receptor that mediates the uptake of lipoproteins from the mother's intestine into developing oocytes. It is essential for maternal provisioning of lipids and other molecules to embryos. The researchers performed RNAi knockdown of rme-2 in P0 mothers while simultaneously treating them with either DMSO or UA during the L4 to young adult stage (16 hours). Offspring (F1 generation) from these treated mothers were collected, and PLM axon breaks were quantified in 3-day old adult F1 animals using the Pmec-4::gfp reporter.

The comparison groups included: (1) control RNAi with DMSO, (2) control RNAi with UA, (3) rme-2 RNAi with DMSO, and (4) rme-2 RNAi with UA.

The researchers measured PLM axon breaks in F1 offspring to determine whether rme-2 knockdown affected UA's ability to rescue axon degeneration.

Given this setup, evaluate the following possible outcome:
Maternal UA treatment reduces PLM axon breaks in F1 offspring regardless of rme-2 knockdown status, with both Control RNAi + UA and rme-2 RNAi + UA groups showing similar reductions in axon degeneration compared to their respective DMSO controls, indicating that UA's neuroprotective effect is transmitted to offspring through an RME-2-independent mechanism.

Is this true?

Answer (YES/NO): NO